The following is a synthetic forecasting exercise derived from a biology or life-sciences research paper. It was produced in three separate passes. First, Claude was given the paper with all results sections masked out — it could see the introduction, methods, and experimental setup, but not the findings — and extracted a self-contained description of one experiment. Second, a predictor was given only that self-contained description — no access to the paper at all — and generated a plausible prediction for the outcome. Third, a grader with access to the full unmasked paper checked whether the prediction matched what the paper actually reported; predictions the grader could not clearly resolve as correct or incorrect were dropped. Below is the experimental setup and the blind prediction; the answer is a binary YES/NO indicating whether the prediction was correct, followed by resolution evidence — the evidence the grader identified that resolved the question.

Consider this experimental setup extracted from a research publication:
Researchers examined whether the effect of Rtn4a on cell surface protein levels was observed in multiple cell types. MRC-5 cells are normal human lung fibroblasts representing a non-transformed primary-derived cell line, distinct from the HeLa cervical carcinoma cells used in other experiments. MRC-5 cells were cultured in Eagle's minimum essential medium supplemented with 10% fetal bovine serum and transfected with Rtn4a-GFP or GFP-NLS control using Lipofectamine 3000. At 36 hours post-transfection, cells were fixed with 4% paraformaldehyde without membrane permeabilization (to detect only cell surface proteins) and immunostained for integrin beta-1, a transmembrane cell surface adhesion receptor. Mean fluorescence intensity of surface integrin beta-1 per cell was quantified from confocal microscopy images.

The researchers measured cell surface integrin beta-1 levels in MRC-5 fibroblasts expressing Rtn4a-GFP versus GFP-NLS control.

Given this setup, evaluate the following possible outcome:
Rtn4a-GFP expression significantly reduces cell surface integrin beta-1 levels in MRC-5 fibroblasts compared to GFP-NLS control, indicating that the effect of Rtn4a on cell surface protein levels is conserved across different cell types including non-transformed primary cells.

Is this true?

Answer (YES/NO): NO